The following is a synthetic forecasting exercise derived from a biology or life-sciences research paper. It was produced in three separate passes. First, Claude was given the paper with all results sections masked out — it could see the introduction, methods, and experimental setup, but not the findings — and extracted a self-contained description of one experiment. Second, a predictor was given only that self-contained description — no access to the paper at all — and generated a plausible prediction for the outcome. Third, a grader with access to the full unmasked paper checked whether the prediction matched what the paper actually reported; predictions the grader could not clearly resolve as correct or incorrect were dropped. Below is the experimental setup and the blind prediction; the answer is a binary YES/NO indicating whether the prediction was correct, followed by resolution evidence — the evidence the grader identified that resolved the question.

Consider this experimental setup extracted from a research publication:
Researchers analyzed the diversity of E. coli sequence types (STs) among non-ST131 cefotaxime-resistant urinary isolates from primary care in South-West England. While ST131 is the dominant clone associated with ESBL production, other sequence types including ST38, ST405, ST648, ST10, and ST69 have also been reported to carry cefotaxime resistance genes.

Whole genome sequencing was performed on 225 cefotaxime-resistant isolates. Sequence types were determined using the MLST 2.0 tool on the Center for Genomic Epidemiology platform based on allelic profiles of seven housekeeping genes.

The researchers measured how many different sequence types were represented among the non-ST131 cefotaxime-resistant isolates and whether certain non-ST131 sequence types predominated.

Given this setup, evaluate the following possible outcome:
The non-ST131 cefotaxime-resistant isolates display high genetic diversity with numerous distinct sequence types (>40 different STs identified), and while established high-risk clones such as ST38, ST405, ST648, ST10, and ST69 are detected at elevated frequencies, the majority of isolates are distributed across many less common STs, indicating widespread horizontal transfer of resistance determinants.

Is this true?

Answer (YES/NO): NO